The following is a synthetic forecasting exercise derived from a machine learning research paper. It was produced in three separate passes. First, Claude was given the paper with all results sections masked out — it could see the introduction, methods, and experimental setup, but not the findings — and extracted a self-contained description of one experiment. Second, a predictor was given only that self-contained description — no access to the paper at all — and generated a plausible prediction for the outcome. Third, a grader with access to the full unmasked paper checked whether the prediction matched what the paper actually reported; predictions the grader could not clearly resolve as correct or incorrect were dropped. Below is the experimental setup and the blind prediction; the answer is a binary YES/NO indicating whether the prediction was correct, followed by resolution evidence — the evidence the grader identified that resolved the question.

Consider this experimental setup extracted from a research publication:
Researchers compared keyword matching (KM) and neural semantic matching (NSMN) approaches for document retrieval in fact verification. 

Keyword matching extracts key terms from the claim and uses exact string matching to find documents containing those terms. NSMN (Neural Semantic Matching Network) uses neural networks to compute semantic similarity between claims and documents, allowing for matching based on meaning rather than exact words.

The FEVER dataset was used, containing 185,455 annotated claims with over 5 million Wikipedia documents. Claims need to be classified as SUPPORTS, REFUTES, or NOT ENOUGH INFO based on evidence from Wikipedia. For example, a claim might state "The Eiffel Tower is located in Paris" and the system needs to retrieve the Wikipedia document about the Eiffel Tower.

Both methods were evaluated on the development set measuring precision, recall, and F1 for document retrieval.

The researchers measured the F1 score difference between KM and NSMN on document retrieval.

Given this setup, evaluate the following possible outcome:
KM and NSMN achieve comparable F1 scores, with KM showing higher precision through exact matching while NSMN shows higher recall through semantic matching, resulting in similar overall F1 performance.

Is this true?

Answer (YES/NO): NO